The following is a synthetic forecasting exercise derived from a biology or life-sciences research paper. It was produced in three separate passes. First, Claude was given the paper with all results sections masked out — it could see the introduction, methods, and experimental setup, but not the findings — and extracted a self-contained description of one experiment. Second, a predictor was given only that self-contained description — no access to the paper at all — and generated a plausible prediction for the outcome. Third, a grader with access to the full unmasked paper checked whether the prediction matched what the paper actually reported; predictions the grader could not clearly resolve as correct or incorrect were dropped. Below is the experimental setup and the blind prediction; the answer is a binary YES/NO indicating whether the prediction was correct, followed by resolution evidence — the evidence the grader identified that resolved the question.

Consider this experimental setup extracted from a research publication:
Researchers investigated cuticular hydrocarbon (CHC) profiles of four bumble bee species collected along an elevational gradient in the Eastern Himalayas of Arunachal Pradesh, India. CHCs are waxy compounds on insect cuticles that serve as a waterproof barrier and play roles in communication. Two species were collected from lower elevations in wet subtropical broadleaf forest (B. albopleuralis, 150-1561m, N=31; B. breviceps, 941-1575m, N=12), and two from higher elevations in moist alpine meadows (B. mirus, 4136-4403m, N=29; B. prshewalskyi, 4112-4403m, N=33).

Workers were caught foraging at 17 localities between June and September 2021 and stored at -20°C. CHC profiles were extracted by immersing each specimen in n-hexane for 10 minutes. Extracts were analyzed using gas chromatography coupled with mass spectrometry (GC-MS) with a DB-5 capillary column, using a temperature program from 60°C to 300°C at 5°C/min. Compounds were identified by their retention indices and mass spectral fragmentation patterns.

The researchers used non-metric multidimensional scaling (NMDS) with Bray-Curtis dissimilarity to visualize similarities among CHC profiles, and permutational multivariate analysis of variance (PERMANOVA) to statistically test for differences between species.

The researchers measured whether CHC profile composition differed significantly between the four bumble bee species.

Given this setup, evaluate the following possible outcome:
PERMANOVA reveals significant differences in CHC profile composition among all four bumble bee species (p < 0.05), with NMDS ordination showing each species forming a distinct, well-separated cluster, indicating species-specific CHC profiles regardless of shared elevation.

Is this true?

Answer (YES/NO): YES